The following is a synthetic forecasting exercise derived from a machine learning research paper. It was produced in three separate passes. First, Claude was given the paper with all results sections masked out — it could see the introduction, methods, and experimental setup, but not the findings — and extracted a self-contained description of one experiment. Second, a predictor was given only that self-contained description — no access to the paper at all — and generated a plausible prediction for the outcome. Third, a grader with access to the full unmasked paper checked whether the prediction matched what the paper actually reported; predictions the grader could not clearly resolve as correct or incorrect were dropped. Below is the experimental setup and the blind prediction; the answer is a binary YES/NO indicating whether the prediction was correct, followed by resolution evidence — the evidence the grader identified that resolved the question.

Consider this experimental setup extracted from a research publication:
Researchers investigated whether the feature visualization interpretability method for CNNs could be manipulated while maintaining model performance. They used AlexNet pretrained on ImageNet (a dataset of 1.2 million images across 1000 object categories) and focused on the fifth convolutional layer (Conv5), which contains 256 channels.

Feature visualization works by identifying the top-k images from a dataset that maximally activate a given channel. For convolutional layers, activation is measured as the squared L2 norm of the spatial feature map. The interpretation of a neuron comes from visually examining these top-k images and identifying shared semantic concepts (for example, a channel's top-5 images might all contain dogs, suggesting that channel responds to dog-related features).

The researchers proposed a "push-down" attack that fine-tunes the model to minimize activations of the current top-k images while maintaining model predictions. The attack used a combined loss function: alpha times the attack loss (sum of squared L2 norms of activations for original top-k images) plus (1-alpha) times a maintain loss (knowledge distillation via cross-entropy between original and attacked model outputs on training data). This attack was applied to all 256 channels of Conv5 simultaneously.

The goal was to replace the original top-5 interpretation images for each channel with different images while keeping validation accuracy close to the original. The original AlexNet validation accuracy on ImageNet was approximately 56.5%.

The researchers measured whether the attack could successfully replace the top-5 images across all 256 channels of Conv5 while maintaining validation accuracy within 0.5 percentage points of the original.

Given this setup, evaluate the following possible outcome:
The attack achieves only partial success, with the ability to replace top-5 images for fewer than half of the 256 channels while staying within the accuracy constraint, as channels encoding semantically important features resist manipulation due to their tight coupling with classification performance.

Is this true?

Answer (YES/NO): NO